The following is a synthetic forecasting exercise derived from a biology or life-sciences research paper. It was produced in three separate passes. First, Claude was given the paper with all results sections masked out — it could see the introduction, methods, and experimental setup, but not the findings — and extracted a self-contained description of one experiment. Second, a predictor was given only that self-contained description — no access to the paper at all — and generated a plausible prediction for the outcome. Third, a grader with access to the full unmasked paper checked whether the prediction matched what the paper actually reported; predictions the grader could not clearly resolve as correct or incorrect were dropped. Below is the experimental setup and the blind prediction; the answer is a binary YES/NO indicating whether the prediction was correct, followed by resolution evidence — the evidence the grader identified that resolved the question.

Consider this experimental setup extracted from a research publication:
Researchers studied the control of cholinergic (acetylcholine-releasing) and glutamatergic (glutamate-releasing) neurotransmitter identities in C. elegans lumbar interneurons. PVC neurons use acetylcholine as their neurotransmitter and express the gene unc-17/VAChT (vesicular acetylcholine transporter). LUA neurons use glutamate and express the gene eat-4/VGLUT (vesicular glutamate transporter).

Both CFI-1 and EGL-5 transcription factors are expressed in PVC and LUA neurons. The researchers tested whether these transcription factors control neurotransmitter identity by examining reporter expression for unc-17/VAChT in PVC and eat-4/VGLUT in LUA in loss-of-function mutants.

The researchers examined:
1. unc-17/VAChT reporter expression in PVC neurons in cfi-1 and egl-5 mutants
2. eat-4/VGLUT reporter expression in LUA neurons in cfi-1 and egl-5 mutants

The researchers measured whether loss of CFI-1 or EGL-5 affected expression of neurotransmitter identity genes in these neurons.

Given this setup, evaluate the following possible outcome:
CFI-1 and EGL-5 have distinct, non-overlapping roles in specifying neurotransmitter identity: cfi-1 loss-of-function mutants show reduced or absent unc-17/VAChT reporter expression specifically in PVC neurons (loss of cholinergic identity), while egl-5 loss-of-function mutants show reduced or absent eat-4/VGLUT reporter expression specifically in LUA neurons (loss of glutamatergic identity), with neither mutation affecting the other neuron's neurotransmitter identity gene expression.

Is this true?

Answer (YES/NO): NO